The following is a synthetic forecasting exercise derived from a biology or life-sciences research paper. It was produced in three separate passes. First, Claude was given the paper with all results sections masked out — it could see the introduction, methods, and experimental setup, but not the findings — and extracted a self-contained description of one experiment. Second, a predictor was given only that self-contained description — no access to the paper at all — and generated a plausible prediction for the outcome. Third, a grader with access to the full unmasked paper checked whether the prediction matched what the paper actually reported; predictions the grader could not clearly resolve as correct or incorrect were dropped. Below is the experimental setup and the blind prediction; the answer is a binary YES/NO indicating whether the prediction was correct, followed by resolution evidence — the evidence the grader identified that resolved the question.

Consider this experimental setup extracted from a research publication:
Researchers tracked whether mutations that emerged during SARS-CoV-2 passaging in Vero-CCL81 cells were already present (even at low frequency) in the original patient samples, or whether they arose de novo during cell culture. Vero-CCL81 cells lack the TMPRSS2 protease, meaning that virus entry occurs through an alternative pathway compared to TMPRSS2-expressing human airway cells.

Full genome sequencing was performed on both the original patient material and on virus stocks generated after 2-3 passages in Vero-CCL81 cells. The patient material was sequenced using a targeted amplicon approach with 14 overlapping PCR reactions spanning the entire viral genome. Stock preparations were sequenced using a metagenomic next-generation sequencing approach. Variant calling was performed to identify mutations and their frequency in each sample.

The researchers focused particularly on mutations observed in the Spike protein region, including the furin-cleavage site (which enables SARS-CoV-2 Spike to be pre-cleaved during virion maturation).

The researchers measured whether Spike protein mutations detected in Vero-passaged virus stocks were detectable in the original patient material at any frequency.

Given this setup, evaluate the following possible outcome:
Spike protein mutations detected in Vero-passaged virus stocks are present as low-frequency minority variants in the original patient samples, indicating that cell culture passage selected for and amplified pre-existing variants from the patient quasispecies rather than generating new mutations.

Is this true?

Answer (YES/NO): NO